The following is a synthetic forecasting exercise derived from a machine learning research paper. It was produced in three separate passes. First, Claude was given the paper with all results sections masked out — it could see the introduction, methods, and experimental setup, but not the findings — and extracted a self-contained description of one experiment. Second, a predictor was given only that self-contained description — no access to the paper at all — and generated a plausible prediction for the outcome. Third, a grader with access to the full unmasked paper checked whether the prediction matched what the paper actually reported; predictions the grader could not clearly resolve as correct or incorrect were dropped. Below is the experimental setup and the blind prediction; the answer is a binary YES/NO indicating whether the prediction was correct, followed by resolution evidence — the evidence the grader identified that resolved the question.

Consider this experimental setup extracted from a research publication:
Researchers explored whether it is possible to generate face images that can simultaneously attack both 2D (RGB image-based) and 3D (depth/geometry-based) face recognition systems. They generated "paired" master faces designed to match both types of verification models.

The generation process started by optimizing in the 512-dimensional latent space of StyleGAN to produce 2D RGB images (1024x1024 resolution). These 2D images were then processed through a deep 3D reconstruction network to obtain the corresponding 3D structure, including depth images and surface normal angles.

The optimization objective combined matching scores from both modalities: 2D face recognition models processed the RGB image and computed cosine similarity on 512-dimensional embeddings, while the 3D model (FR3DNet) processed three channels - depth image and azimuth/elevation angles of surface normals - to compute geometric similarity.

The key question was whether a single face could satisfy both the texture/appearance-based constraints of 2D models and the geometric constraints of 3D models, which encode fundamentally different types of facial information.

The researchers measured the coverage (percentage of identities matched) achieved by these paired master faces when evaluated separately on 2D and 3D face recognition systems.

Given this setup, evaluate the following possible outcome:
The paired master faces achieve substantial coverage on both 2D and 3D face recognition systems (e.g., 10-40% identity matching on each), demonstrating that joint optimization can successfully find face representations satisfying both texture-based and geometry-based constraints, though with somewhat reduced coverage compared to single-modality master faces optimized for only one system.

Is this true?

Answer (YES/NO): NO